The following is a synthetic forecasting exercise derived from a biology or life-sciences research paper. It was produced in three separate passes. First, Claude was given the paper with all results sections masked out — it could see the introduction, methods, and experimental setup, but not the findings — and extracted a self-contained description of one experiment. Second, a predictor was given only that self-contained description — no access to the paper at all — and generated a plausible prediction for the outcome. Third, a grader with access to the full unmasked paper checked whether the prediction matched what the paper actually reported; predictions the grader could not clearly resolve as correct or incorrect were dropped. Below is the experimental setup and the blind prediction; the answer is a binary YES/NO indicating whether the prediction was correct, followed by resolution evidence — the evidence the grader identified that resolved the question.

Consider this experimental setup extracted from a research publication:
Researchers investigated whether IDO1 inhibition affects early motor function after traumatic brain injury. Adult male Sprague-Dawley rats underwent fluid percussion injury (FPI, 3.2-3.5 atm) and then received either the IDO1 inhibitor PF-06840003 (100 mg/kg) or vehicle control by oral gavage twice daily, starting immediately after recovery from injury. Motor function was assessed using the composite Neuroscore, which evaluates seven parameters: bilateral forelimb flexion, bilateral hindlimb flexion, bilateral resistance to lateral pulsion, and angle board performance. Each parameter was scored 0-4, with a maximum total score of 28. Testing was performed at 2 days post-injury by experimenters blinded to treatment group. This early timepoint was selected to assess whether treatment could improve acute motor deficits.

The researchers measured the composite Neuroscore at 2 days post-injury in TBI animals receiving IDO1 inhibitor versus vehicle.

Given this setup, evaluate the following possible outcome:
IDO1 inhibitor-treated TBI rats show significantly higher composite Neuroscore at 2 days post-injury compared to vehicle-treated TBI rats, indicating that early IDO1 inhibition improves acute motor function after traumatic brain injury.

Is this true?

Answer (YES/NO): NO